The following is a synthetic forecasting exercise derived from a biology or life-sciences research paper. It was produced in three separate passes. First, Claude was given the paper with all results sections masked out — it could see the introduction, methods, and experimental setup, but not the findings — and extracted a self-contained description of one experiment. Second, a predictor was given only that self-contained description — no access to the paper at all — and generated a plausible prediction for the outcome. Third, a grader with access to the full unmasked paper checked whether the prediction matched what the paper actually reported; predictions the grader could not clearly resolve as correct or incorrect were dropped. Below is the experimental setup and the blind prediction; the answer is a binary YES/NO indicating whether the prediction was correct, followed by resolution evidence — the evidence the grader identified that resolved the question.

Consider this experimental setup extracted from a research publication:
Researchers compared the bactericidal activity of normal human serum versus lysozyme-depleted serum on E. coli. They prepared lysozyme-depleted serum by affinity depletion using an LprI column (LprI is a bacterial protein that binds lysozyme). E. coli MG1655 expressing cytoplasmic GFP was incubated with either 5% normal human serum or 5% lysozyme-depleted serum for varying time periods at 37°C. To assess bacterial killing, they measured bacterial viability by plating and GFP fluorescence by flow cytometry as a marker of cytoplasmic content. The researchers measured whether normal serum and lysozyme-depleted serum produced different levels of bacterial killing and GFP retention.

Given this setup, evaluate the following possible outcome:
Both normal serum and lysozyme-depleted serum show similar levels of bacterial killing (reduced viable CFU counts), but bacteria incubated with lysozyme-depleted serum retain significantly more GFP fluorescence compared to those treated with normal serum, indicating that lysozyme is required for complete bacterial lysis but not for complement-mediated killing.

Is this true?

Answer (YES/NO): NO